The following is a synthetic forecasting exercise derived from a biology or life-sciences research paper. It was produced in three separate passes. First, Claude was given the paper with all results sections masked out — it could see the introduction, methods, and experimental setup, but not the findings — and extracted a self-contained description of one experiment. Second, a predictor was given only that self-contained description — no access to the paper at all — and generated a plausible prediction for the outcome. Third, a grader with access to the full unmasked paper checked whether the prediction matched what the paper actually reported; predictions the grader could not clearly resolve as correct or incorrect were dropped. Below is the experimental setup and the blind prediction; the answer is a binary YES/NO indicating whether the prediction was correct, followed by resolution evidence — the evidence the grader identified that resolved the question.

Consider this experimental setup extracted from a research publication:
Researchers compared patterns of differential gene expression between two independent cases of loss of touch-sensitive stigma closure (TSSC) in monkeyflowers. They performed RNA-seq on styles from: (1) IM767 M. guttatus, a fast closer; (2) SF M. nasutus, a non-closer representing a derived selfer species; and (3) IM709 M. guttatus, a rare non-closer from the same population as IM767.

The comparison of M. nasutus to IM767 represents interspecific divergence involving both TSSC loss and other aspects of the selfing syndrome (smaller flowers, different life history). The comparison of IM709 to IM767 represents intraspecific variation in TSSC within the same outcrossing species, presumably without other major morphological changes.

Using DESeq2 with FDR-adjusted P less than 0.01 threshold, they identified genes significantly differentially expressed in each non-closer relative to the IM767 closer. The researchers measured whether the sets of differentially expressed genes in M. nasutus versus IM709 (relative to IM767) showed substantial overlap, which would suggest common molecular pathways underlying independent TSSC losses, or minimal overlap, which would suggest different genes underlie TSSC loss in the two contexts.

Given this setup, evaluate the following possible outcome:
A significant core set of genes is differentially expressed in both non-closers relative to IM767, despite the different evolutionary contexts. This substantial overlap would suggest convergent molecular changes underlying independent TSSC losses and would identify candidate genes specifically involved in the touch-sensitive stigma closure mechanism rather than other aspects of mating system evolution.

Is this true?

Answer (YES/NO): NO